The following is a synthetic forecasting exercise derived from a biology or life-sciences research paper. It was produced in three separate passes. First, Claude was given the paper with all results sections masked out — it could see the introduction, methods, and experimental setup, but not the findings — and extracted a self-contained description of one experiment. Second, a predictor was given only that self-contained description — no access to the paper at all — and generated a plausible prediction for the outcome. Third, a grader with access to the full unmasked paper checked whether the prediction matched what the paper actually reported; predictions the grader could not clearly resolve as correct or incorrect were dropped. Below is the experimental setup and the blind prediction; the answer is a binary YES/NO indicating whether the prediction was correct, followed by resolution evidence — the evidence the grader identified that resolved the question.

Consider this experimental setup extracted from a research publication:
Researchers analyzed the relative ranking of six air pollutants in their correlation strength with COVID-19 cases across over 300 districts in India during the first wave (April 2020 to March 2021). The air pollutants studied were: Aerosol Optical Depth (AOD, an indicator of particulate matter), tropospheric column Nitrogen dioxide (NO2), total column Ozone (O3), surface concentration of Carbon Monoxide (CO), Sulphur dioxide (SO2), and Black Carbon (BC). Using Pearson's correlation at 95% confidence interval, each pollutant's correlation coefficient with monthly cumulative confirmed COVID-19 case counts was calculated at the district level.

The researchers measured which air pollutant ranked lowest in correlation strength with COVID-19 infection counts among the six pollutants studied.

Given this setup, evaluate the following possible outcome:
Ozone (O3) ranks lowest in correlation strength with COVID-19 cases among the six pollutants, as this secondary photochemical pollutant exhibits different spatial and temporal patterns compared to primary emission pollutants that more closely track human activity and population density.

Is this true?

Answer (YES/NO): NO